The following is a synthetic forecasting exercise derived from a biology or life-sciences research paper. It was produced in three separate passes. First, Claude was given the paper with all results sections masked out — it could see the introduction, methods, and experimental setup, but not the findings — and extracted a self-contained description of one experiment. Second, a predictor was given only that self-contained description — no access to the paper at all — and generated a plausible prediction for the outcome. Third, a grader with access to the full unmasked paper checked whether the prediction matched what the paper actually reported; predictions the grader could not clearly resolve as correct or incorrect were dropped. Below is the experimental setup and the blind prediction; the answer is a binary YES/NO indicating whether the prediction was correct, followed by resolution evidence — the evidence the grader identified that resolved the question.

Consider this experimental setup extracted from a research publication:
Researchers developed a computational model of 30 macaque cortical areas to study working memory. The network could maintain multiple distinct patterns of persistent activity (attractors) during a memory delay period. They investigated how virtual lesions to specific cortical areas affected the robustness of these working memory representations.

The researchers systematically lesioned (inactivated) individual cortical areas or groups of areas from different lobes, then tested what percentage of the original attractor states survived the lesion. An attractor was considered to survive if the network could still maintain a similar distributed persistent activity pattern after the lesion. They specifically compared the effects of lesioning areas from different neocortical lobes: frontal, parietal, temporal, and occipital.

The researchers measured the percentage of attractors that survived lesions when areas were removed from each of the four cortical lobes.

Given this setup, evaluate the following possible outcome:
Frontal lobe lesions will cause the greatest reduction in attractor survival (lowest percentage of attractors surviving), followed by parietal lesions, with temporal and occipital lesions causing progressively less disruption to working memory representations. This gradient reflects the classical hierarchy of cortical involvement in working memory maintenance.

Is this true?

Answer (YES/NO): NO